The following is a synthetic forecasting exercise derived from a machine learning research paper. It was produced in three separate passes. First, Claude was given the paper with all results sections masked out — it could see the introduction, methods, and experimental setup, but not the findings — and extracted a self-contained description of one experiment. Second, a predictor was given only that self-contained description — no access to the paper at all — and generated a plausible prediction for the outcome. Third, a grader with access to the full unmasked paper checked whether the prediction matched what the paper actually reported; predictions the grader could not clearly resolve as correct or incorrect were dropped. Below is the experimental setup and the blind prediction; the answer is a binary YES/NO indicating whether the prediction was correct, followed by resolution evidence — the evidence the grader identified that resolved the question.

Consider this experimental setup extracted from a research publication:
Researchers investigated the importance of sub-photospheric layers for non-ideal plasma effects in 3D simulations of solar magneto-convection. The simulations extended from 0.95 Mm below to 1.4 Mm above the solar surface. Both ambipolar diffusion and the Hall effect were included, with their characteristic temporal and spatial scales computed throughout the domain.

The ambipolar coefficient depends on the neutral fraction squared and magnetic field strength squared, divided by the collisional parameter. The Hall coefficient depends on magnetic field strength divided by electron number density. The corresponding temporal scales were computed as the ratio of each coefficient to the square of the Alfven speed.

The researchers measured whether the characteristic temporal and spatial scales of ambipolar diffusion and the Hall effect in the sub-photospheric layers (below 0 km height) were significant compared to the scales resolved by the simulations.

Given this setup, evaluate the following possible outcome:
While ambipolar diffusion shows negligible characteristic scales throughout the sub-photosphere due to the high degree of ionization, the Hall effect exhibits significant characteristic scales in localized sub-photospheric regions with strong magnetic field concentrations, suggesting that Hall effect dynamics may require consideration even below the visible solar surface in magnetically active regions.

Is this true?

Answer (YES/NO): NO